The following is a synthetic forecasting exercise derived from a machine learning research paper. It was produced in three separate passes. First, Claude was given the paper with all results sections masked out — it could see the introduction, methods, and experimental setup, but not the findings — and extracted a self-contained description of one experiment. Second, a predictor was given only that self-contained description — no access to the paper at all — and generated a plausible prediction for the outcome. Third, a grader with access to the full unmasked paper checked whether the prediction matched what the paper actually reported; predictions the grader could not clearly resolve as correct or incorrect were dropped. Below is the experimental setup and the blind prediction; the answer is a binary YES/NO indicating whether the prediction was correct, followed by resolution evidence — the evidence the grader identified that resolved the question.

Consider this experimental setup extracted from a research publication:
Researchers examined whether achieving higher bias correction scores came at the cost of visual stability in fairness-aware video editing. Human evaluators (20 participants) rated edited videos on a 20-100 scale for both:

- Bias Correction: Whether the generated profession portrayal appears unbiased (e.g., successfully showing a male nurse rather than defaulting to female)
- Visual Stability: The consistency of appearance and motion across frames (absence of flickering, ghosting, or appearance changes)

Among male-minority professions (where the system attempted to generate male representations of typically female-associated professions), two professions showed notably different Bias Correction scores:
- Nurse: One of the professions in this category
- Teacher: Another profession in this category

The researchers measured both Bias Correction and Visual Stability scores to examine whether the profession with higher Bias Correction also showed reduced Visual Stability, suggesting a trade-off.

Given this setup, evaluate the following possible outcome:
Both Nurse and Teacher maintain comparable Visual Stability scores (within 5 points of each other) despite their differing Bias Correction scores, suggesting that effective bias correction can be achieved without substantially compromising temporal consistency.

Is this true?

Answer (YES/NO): YES